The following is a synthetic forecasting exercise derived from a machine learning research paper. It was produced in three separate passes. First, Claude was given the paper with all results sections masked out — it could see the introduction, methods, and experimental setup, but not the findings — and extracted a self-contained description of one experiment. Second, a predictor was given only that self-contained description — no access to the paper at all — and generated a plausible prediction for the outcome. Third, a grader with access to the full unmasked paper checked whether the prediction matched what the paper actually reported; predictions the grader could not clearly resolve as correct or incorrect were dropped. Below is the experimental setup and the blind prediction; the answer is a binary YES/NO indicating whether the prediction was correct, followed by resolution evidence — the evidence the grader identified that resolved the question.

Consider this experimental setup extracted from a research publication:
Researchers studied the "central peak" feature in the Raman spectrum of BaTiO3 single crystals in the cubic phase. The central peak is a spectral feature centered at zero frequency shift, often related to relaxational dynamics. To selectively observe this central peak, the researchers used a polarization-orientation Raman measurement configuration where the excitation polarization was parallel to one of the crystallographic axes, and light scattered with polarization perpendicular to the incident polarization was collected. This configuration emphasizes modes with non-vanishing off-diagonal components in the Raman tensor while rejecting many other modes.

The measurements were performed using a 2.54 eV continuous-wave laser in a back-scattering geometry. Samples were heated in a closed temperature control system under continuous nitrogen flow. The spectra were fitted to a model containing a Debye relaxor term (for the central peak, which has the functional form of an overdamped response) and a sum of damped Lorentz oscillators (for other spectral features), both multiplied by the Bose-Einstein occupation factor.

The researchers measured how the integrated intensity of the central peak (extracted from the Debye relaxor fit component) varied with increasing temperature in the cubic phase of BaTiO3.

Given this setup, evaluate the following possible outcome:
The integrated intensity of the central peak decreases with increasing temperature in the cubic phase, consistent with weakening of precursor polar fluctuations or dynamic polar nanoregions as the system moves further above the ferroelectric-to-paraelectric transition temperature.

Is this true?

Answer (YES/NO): YES